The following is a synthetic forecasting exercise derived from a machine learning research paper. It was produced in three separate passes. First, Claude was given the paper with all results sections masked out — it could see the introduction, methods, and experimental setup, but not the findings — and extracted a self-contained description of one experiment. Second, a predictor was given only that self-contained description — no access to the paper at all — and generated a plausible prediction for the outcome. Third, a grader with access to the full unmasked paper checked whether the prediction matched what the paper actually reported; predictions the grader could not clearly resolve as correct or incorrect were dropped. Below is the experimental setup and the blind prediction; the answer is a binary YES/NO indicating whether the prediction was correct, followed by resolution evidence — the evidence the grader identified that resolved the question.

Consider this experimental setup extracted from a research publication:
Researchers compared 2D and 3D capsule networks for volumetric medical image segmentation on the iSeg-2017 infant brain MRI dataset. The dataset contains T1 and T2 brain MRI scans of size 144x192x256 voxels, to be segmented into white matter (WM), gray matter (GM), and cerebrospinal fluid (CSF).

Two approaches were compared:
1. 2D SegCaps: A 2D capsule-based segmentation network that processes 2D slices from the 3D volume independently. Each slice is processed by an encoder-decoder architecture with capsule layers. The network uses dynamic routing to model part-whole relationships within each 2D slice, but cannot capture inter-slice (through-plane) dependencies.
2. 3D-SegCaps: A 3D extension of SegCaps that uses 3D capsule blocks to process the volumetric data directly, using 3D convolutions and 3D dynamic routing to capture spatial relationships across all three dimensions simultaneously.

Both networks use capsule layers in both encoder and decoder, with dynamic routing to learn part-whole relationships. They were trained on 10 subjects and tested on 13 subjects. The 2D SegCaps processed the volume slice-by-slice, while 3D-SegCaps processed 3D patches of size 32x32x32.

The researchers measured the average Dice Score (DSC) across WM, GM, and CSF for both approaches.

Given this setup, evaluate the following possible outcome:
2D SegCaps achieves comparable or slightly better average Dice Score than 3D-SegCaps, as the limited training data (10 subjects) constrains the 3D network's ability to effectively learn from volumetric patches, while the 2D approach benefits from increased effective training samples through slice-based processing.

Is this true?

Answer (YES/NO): NO